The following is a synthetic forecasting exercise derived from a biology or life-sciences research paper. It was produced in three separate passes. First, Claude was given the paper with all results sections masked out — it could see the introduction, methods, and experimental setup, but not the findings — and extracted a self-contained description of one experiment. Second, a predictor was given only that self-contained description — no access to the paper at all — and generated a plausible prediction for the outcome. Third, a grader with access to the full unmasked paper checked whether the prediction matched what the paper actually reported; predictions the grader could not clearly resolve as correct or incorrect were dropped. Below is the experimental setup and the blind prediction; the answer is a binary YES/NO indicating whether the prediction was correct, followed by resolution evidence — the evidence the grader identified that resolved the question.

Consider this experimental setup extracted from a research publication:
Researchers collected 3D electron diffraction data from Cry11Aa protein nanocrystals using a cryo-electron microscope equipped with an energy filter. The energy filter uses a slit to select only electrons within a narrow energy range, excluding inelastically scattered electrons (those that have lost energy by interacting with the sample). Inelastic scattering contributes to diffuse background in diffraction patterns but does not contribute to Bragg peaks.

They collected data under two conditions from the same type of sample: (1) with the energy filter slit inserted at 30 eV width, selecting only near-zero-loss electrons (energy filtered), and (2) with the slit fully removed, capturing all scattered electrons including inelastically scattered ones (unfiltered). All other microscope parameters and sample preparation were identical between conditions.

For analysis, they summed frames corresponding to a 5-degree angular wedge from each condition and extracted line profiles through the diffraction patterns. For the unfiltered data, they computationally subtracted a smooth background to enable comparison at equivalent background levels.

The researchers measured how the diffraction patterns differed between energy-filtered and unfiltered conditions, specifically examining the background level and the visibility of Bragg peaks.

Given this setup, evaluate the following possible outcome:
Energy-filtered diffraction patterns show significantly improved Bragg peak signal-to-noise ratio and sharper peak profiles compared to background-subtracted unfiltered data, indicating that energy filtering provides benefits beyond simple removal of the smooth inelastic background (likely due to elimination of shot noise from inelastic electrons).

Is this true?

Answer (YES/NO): YES